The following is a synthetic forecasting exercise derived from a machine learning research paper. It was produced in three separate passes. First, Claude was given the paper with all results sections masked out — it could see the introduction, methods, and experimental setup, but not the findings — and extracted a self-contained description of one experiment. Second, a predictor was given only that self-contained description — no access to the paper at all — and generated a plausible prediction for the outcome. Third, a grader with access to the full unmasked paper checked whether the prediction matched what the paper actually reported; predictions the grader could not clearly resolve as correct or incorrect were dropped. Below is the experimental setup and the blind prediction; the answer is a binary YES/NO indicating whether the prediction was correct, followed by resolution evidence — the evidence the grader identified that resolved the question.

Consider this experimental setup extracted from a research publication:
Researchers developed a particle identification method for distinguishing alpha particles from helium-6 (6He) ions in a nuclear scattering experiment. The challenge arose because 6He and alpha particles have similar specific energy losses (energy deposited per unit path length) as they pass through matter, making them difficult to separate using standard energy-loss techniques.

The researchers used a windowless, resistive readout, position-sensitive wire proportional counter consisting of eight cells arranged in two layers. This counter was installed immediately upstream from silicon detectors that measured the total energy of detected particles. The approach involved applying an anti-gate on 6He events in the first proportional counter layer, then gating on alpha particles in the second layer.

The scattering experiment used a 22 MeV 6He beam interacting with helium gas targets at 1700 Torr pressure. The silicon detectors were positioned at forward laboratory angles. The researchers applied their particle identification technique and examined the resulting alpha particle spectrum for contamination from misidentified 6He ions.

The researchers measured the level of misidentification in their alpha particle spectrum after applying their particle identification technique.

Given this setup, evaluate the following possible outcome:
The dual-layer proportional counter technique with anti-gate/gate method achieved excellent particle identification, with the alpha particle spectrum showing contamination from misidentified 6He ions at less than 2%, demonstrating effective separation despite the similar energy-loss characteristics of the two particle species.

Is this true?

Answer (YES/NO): NO